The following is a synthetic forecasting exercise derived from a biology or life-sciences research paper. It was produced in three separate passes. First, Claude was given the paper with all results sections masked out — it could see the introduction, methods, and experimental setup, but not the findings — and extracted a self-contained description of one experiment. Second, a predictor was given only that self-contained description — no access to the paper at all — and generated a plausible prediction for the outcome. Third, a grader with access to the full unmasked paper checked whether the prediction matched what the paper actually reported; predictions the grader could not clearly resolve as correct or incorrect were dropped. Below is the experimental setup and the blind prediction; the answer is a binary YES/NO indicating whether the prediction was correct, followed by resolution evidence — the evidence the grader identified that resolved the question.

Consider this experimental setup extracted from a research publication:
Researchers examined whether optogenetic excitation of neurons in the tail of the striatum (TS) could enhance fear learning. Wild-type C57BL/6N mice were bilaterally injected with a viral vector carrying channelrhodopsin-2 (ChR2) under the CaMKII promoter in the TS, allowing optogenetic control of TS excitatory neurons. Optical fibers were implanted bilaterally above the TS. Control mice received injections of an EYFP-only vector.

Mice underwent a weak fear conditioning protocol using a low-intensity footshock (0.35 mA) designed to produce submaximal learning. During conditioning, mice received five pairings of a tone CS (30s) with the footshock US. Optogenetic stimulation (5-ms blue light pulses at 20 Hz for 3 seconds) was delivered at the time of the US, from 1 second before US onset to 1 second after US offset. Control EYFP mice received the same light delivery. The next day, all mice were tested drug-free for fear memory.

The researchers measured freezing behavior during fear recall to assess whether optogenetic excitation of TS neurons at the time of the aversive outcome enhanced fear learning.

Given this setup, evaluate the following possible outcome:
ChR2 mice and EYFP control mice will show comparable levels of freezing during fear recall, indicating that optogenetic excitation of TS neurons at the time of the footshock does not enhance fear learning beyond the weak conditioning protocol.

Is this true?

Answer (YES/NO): NO